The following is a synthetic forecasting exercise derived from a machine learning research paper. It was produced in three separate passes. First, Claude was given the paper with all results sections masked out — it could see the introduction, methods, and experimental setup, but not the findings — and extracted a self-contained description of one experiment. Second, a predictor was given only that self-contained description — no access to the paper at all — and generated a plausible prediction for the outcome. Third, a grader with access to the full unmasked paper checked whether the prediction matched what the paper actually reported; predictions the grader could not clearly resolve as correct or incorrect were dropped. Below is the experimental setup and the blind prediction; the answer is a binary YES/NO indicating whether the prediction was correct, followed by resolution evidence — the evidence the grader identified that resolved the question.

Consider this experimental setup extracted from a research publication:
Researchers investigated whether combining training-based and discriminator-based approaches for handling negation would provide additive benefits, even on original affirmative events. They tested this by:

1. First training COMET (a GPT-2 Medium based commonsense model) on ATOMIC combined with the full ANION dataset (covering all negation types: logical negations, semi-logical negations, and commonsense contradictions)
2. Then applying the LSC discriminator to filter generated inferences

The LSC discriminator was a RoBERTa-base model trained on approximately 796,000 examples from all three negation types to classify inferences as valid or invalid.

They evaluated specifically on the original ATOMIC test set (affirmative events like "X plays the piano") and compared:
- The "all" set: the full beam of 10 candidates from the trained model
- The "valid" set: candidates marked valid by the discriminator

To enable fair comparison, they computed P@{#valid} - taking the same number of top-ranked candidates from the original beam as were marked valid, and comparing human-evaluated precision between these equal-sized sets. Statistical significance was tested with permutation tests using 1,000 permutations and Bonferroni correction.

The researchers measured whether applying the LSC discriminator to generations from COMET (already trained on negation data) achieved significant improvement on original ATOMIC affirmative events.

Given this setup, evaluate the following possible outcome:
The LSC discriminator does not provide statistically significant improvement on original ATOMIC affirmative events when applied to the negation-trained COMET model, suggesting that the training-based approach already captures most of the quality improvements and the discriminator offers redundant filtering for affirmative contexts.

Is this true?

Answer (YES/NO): NO